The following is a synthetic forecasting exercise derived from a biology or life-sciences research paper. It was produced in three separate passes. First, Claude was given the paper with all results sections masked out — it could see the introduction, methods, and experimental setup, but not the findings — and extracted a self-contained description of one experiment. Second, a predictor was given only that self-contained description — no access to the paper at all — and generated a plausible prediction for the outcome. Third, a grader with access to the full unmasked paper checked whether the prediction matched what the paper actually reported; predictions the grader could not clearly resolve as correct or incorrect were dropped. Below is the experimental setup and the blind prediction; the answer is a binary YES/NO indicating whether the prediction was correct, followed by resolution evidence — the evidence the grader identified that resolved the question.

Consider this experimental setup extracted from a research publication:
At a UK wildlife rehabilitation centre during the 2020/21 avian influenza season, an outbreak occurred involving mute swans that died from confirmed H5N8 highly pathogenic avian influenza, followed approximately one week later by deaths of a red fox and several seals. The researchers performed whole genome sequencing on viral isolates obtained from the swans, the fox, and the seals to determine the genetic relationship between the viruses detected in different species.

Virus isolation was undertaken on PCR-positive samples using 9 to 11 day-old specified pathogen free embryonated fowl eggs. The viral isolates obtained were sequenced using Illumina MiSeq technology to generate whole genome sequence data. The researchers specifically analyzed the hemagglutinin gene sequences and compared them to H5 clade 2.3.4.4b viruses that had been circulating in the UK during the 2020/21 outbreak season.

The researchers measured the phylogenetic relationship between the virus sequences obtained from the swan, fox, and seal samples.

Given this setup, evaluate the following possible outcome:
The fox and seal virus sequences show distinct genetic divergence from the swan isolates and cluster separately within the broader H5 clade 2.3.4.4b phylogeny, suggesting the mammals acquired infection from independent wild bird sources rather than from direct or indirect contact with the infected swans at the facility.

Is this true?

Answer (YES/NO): NO